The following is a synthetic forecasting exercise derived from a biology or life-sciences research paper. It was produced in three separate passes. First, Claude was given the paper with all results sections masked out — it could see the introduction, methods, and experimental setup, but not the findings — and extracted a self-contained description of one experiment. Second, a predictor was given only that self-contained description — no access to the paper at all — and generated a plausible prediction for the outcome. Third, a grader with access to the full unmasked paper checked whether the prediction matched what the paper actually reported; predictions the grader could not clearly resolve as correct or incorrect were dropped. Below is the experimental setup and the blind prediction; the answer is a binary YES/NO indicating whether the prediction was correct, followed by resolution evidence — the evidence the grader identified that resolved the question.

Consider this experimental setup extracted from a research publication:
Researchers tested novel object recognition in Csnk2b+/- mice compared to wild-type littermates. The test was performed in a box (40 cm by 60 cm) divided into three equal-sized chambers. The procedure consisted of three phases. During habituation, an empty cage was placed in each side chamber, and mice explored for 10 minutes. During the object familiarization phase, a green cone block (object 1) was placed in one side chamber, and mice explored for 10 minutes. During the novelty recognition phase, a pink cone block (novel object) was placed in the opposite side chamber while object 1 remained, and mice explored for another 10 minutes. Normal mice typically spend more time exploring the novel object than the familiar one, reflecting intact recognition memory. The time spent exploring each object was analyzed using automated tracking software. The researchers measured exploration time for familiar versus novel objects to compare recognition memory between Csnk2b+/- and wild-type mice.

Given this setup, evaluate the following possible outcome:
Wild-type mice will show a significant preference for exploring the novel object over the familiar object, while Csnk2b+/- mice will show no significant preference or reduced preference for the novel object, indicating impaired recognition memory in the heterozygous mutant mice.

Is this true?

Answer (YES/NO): NO